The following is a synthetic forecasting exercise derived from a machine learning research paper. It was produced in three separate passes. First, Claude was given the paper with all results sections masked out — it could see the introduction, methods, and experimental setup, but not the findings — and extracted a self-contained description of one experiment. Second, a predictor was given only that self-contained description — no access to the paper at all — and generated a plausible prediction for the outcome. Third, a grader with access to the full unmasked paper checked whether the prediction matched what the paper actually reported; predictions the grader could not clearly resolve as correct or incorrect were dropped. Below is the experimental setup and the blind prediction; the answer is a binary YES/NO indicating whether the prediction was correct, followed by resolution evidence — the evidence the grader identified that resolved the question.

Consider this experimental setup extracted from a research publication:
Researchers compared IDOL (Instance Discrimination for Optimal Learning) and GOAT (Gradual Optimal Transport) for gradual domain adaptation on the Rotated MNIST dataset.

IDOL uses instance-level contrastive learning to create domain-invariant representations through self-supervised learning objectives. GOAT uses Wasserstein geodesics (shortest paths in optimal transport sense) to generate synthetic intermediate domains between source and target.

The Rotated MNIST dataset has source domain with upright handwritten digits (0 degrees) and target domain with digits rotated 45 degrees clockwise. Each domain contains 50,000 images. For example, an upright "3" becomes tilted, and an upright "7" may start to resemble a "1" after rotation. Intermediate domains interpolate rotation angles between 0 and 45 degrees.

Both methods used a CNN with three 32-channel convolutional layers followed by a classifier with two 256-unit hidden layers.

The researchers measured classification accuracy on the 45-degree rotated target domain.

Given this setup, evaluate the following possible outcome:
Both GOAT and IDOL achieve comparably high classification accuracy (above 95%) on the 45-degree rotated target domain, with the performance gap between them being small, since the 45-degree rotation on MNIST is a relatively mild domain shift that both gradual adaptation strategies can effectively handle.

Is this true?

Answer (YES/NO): NO